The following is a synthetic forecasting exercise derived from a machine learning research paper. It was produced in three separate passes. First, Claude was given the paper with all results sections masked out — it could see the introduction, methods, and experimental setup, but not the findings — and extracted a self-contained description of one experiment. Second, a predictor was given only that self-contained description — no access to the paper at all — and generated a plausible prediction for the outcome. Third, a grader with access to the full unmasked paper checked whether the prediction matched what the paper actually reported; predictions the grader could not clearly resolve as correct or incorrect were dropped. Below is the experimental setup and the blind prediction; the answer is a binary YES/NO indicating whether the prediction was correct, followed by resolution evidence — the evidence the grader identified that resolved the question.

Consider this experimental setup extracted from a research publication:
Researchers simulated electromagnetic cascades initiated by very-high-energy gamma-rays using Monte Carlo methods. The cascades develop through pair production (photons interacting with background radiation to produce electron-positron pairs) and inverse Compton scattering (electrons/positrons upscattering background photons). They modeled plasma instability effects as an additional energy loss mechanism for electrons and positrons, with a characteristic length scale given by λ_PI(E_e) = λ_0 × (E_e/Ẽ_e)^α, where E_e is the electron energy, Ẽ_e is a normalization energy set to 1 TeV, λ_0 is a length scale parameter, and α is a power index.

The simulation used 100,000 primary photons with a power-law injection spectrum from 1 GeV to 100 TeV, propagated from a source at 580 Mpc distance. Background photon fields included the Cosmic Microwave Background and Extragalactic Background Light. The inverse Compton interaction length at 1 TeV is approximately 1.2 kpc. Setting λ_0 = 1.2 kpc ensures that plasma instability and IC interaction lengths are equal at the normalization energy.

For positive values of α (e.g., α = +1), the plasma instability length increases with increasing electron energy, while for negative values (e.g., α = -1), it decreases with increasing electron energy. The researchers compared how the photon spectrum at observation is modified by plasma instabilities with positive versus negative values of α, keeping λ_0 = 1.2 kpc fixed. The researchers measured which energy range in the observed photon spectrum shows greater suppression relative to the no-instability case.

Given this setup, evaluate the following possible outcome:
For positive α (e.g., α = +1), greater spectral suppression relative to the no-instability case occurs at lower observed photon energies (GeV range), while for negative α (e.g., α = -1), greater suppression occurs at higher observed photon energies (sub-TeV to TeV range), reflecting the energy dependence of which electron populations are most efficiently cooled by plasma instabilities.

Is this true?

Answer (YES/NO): NO